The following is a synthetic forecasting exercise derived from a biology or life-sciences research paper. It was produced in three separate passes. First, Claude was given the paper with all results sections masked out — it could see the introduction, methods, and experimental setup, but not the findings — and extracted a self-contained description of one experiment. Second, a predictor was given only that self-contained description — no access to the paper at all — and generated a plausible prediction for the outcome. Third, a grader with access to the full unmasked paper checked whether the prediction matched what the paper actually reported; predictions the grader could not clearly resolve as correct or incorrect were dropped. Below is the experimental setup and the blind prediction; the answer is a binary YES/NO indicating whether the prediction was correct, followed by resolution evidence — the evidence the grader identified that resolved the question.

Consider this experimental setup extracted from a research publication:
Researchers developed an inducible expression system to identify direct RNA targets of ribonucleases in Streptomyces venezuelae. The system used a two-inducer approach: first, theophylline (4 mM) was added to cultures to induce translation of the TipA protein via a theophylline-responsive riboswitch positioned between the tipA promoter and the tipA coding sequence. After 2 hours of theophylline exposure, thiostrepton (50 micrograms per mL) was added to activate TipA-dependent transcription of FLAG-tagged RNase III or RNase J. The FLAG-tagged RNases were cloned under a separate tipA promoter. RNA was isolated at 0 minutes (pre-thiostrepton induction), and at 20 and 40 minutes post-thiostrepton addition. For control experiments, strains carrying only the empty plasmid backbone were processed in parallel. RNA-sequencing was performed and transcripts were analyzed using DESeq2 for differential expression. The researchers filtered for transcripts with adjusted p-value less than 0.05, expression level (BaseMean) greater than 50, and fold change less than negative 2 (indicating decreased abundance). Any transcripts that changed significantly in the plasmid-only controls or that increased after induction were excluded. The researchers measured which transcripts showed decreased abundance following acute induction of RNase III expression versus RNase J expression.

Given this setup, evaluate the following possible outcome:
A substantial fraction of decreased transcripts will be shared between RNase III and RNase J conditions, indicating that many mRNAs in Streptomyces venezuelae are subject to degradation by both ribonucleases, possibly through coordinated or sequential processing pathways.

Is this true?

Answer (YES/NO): NO